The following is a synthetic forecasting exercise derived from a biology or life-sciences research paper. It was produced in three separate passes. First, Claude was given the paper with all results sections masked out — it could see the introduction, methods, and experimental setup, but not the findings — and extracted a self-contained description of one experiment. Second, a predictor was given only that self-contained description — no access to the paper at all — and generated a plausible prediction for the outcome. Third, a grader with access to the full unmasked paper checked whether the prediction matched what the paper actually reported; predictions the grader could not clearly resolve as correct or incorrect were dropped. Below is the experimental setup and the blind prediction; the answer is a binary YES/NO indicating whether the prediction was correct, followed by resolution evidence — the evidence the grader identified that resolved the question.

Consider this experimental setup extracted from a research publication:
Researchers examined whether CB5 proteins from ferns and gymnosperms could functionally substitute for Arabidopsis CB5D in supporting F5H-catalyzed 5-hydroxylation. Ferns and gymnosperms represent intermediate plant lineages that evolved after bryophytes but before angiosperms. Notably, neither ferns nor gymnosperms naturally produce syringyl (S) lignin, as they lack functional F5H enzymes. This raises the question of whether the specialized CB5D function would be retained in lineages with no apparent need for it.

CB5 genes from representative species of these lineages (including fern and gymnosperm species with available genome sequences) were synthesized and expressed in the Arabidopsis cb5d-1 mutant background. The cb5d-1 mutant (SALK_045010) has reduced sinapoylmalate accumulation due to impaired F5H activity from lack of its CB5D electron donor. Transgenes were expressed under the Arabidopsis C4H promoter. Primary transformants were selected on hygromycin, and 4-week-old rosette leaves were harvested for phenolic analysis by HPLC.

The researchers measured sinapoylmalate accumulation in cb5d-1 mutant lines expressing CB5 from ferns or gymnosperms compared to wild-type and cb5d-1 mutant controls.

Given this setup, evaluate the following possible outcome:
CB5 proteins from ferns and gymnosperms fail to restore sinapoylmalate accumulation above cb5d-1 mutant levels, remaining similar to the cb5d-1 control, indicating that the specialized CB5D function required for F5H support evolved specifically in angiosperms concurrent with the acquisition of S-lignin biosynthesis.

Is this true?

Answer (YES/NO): NO